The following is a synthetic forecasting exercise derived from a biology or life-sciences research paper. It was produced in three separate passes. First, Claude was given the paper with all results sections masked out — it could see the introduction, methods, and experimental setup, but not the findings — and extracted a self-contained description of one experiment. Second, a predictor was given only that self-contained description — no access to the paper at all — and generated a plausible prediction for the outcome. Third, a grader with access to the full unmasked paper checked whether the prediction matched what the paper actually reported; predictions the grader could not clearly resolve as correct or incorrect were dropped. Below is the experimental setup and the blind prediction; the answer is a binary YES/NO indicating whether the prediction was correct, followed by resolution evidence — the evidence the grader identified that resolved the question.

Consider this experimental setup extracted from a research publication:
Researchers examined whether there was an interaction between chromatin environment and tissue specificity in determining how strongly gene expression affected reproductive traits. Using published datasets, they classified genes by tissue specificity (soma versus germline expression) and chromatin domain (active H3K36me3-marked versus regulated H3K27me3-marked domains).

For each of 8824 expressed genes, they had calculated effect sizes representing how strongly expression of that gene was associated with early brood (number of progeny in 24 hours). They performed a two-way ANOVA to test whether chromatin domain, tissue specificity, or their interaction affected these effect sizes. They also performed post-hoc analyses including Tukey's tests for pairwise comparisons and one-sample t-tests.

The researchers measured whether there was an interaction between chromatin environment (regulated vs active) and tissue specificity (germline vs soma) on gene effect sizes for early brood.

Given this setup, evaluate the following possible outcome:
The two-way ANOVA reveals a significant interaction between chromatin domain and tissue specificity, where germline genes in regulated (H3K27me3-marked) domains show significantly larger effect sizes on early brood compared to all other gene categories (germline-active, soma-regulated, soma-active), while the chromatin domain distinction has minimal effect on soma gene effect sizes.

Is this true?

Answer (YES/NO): NO